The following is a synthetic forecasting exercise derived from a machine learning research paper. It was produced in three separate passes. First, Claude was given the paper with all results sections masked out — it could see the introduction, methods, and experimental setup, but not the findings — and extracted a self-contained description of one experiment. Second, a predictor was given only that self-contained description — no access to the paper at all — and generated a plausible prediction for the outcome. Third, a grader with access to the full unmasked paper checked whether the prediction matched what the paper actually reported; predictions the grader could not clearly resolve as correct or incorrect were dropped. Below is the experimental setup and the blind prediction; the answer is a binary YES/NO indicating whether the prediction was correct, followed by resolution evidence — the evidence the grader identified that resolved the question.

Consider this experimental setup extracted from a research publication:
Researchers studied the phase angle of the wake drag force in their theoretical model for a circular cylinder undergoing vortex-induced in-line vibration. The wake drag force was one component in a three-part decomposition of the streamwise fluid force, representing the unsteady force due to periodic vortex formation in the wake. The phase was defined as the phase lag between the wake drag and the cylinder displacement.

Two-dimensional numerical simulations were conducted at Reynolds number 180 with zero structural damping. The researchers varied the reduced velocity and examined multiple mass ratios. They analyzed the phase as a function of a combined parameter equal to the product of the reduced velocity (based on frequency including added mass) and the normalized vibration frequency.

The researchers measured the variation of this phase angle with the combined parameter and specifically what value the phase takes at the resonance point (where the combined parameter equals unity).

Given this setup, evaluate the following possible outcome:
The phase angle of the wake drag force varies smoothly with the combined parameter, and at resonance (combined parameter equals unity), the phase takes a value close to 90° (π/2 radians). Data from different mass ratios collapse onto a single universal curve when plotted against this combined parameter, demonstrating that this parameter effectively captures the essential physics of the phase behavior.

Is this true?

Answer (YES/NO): YES